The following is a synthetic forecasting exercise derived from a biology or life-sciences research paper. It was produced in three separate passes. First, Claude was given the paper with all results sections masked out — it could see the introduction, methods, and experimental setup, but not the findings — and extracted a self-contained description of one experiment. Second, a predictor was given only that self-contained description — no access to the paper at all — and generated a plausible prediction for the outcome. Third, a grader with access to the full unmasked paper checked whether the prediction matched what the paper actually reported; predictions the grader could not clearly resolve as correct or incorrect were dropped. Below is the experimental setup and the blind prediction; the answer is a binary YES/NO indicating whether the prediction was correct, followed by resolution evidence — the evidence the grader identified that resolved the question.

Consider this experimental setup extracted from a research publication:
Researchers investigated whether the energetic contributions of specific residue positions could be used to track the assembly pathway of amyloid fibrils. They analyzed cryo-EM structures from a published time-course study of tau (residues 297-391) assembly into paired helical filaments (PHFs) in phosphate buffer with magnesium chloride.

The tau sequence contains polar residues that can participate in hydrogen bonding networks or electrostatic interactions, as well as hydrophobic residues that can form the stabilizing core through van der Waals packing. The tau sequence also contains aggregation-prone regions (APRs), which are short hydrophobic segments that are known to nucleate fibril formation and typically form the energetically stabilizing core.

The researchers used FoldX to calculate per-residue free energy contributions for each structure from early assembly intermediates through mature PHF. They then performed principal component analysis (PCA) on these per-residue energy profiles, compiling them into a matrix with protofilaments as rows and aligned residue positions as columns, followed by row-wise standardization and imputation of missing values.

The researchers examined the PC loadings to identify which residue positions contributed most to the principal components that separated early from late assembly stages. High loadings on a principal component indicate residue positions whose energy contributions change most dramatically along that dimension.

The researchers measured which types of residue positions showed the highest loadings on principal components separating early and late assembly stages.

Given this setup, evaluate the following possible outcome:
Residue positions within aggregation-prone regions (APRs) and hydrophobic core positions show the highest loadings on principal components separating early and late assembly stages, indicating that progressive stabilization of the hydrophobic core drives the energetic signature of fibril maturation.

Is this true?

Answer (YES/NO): NO